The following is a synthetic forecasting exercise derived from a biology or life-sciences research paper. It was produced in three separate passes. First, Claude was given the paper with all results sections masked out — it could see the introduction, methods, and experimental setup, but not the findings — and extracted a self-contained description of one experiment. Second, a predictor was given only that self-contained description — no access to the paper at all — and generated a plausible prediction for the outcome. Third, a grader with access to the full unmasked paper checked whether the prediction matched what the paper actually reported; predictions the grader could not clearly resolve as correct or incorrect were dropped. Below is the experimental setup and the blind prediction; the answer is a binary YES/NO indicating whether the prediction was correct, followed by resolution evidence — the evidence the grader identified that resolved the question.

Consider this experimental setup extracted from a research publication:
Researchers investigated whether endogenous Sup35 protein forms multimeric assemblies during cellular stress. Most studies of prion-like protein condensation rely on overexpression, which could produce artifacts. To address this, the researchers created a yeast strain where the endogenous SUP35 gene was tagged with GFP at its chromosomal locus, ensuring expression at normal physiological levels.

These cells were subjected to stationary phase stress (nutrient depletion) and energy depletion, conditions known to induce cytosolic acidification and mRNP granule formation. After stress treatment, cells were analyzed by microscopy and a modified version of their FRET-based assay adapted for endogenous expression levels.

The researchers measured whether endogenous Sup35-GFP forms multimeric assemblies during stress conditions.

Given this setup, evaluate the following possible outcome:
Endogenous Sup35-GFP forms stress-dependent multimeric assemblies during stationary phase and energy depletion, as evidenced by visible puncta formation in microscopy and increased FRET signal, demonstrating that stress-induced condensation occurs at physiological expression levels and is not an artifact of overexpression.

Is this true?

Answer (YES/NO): NO